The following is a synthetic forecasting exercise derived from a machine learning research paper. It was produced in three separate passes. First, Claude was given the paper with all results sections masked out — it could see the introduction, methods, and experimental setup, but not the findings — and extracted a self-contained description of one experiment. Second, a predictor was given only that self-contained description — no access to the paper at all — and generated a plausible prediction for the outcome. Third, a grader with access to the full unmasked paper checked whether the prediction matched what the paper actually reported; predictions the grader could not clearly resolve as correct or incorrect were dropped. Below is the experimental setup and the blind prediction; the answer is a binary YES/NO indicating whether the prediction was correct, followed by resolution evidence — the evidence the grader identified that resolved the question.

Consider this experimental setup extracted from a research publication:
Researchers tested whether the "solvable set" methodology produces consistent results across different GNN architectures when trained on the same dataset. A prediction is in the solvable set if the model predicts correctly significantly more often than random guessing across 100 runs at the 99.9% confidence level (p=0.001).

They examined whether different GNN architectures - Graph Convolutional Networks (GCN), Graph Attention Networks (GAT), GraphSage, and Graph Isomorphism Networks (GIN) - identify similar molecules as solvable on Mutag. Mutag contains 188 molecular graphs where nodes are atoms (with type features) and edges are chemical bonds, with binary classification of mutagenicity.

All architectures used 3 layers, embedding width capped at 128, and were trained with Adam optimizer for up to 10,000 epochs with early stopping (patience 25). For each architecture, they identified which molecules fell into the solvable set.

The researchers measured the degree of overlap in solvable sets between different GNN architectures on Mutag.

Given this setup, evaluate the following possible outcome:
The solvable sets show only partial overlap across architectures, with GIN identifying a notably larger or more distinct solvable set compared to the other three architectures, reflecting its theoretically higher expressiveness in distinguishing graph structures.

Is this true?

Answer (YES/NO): NO